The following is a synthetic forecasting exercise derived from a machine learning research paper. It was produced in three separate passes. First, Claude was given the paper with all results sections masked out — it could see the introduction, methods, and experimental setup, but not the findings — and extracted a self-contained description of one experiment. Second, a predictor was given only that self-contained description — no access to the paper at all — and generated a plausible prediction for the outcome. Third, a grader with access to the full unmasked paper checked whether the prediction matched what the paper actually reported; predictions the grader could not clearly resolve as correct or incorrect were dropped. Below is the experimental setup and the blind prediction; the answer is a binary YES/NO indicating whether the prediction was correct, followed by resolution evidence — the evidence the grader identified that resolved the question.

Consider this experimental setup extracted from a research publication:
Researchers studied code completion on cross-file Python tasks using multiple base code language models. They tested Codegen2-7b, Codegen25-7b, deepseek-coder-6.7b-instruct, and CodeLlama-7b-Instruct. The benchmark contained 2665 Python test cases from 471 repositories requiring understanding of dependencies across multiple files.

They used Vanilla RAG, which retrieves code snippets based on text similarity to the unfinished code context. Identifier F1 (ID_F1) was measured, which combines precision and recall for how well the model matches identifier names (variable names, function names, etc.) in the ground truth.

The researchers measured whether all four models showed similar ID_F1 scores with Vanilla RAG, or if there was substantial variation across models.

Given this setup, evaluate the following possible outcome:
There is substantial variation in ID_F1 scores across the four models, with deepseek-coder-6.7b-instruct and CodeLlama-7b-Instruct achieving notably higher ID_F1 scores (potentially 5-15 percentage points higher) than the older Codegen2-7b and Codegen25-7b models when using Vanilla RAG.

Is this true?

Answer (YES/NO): NO